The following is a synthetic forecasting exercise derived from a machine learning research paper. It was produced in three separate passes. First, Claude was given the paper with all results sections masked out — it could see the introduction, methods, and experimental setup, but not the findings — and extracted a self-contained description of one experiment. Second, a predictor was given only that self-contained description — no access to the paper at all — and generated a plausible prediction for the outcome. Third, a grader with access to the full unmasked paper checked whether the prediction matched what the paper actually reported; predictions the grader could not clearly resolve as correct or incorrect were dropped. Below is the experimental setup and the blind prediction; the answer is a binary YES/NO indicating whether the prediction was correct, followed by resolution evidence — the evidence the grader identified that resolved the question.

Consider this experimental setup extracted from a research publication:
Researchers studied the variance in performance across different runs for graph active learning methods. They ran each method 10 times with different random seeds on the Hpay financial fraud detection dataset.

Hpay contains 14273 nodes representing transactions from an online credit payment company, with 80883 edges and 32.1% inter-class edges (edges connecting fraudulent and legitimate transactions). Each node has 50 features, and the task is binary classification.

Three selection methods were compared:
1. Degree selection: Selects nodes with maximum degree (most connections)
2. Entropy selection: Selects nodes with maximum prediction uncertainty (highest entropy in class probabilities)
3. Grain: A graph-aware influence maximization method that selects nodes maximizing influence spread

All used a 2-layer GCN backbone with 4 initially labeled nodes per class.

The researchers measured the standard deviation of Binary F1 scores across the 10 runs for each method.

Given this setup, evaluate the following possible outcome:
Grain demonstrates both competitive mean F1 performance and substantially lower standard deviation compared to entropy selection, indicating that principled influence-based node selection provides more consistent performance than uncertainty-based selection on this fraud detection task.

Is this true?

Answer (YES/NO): NO